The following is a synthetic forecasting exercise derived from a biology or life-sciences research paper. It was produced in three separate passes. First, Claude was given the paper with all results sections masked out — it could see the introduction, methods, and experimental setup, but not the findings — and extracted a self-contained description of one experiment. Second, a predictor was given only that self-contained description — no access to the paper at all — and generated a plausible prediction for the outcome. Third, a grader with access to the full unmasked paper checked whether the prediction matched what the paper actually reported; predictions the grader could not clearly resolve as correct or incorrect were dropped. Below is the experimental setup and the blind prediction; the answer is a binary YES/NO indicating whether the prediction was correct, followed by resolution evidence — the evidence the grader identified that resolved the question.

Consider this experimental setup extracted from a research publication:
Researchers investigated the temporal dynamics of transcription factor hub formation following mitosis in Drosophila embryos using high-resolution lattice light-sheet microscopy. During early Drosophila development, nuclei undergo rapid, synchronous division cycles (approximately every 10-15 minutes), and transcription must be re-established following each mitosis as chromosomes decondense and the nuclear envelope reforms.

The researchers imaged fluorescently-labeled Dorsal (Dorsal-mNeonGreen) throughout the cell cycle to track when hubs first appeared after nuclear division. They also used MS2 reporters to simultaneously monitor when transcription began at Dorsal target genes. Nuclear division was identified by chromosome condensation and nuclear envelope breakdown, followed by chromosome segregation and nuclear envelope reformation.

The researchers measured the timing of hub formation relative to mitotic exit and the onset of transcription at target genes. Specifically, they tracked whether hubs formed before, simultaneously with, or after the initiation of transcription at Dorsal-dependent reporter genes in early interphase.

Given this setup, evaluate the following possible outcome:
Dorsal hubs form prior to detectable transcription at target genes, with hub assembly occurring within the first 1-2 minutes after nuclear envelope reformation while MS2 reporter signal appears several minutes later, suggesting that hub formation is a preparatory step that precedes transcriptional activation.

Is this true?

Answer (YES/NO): NO